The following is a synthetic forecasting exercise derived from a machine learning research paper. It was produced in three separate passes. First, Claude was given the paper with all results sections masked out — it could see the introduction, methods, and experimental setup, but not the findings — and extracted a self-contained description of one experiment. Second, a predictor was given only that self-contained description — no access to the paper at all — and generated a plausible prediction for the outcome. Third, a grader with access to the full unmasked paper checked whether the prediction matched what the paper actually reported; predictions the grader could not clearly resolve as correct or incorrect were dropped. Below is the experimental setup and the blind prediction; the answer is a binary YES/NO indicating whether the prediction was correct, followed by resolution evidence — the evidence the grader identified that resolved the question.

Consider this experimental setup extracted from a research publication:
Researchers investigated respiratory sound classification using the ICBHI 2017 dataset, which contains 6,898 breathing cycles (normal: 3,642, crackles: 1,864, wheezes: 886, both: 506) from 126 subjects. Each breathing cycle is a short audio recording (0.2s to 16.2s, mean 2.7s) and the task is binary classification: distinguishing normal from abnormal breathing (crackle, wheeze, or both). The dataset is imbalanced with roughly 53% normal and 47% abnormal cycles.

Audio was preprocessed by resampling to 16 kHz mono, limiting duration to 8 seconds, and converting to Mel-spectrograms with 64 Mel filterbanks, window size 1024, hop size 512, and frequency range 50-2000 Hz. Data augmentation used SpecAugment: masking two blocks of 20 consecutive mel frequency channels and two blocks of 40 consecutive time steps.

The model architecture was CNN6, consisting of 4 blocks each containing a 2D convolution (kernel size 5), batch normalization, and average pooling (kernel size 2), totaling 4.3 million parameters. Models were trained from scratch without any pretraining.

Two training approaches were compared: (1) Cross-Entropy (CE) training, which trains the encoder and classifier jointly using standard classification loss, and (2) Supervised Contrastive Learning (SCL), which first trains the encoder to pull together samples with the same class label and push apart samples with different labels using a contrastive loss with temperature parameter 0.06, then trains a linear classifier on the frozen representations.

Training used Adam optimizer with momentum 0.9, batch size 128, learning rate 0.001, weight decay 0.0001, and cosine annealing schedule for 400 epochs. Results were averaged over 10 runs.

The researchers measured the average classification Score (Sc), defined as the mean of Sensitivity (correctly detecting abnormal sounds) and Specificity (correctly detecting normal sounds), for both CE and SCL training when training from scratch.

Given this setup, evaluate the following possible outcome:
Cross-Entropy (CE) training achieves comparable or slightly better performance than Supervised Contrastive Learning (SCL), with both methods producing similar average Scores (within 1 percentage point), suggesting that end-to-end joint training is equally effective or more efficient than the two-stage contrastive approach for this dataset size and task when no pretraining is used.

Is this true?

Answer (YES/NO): NO